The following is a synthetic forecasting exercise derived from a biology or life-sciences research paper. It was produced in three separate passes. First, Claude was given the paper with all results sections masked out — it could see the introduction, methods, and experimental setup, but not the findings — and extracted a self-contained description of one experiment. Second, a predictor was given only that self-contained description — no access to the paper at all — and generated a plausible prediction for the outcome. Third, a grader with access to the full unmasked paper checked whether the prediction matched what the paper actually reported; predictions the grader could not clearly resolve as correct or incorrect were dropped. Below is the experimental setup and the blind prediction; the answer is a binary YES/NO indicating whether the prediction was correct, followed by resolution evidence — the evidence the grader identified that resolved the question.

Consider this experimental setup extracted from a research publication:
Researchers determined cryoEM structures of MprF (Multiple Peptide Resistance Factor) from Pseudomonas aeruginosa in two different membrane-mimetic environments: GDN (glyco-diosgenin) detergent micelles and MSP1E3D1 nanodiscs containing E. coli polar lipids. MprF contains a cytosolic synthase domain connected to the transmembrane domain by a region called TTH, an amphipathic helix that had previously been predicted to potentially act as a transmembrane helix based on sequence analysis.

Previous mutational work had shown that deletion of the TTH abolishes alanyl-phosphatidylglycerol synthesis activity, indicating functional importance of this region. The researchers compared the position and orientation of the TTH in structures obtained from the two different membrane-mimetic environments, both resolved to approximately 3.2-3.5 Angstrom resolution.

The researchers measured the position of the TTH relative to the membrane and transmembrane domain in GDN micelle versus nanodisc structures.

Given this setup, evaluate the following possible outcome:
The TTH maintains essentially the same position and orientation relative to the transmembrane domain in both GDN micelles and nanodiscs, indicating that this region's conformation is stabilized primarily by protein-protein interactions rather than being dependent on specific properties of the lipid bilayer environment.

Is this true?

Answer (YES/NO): NO